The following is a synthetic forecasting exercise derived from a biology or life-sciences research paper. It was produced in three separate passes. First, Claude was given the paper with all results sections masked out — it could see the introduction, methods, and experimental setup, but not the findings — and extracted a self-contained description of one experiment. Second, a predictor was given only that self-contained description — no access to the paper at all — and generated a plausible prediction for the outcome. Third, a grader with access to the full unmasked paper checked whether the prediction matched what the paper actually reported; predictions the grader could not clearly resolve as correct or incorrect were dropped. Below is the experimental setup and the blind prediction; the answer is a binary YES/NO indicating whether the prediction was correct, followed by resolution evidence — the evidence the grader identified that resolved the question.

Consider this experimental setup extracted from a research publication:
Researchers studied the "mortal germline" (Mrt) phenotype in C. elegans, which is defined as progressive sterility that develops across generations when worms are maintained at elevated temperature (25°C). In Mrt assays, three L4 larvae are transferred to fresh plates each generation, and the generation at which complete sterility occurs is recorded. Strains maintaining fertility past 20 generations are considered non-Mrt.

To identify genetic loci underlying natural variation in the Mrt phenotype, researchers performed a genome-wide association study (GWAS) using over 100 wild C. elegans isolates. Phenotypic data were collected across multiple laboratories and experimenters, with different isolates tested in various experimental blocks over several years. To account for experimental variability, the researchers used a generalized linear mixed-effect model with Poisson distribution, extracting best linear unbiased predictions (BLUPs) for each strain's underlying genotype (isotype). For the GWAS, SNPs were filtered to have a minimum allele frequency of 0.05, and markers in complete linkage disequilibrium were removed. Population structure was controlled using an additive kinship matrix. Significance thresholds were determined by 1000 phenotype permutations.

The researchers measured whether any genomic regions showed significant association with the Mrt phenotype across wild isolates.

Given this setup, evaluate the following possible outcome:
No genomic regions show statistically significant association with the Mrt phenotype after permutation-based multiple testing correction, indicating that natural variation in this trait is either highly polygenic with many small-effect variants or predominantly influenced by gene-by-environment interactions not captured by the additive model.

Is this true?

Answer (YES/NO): NO